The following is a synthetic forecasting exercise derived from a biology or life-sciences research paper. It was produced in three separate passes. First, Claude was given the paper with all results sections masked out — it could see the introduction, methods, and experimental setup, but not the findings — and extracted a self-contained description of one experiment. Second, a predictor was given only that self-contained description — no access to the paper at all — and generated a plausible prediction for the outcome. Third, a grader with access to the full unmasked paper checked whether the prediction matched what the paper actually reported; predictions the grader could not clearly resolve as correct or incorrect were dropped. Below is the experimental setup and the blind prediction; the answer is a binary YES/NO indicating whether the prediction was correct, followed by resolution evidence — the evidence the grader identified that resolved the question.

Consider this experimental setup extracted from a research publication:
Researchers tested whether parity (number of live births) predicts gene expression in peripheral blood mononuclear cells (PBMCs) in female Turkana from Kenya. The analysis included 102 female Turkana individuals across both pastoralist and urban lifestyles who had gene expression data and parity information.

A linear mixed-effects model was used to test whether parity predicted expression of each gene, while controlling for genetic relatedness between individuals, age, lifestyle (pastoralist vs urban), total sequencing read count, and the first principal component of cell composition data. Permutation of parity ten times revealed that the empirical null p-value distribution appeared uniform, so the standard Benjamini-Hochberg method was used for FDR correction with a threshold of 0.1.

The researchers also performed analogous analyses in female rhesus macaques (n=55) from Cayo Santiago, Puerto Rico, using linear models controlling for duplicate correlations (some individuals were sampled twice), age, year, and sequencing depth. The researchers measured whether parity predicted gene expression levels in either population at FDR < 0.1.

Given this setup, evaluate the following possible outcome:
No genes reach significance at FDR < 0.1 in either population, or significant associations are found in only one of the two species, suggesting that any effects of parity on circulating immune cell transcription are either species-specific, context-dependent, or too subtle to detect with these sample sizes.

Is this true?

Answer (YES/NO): YES